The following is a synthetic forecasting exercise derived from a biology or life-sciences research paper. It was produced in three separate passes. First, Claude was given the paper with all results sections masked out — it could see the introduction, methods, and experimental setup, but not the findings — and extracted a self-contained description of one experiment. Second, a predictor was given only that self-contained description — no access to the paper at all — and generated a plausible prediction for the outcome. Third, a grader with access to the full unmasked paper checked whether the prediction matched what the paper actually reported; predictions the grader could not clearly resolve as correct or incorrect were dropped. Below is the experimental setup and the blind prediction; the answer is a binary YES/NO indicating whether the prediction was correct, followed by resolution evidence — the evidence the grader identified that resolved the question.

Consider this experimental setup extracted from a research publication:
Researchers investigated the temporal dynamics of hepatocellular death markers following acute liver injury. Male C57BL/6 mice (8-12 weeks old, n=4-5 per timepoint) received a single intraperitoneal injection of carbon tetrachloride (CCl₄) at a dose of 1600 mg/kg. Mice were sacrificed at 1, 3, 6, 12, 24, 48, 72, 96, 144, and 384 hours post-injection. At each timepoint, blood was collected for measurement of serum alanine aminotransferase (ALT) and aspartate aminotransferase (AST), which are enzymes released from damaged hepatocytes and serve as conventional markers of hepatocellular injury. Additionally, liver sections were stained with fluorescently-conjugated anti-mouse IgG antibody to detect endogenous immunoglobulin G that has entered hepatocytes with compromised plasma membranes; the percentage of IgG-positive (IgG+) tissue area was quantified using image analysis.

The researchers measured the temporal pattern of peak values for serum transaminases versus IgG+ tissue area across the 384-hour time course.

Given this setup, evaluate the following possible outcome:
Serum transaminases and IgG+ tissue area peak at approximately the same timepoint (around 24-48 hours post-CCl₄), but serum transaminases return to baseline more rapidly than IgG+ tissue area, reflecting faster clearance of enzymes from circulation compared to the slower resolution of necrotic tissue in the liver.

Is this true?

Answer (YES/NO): NO